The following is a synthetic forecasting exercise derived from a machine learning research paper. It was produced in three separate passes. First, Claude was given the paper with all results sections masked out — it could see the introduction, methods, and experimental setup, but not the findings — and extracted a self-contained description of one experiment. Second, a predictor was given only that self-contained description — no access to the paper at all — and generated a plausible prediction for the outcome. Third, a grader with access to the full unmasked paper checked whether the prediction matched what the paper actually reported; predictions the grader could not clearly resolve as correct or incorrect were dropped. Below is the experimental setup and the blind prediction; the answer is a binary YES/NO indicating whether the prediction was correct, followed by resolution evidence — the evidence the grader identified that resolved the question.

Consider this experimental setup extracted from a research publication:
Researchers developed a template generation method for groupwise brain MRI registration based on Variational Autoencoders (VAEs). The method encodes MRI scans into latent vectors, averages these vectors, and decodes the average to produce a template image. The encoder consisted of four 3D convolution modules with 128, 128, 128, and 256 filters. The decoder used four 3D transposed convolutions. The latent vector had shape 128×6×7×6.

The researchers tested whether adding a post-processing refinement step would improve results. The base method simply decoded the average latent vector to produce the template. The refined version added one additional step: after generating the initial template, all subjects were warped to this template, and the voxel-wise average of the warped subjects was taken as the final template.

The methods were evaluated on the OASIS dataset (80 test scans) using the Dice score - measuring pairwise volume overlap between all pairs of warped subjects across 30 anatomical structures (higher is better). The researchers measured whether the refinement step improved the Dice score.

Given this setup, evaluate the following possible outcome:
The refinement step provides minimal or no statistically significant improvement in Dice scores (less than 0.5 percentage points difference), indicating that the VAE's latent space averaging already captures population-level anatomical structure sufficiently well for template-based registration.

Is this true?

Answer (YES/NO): YES